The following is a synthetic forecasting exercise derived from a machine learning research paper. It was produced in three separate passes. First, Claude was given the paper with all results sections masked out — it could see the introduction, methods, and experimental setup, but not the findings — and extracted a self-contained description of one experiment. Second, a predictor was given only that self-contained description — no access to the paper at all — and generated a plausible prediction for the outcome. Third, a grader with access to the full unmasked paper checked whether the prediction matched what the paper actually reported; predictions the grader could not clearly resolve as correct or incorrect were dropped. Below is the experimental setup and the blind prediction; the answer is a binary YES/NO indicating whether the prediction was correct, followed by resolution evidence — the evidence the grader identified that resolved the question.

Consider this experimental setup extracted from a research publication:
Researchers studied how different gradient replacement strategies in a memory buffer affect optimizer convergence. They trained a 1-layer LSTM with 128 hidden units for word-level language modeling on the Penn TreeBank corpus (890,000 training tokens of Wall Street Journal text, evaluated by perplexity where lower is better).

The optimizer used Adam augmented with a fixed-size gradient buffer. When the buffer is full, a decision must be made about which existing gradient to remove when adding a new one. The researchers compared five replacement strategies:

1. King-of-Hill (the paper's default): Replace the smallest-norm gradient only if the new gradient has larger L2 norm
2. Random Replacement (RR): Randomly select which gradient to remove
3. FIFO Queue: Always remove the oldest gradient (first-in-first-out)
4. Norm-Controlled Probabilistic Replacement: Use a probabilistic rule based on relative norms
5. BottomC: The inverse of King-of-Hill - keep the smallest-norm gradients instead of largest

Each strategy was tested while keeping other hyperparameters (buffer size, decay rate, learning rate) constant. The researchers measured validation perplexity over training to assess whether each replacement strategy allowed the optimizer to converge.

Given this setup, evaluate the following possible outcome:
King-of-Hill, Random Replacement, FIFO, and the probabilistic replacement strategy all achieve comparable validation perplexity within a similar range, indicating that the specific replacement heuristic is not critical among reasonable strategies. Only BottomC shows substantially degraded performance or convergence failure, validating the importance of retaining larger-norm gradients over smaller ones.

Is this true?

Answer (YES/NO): NO